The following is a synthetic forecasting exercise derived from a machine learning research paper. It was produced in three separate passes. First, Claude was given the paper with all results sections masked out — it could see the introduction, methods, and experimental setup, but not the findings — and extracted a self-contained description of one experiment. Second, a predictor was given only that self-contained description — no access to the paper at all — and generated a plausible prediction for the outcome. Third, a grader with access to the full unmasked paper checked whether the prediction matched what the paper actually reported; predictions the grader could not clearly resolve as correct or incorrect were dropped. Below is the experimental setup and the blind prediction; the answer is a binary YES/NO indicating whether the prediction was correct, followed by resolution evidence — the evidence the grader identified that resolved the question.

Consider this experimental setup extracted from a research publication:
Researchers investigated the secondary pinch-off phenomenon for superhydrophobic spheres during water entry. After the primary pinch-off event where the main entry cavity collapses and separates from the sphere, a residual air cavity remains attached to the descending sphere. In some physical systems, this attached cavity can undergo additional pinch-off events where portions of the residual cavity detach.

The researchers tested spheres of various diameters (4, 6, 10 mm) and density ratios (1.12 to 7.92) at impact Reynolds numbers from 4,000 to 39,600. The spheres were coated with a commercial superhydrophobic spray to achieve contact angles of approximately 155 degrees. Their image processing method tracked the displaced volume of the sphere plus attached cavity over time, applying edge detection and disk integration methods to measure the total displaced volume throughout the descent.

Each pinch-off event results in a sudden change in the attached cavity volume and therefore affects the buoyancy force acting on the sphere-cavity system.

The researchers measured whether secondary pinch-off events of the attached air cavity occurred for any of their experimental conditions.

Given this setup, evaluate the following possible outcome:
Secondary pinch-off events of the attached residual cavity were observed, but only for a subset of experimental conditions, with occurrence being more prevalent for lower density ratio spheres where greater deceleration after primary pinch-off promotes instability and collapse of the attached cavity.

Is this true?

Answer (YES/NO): NO